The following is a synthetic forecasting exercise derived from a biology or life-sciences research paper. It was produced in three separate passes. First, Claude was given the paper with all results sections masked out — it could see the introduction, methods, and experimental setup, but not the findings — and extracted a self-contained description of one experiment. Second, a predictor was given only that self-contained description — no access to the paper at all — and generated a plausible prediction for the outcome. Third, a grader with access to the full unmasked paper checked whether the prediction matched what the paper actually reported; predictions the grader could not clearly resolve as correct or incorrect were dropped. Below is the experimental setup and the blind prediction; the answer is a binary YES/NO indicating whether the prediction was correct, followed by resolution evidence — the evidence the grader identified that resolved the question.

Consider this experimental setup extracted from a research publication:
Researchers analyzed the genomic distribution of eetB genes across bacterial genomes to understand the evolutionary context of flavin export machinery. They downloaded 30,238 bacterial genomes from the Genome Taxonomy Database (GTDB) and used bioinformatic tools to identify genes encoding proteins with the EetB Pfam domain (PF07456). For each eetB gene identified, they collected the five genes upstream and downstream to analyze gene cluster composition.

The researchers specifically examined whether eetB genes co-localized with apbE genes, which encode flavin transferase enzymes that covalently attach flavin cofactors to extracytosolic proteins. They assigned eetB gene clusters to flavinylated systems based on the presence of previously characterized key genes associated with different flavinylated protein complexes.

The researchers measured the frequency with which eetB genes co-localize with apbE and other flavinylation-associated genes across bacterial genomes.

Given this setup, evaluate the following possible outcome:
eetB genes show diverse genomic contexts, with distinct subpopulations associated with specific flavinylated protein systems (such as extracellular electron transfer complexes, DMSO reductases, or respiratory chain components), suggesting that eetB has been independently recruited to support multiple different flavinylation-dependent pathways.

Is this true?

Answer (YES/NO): YES